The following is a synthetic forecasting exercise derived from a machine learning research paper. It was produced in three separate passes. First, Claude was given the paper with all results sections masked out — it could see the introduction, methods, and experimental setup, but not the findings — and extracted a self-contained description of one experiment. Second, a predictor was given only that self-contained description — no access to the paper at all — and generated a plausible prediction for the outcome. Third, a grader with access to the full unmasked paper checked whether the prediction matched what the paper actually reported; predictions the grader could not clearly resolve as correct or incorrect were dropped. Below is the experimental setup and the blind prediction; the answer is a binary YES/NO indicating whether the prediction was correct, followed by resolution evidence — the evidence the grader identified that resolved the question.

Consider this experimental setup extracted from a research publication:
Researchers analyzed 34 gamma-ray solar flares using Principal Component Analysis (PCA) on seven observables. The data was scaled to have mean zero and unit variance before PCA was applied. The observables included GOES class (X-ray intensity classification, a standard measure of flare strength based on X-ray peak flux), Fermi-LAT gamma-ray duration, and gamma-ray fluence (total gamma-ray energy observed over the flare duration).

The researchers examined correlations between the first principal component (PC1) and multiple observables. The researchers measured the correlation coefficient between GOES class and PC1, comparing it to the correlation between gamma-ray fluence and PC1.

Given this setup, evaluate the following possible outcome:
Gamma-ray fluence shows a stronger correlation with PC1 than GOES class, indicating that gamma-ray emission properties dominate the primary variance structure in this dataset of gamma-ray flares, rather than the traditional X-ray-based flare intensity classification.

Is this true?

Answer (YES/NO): YES